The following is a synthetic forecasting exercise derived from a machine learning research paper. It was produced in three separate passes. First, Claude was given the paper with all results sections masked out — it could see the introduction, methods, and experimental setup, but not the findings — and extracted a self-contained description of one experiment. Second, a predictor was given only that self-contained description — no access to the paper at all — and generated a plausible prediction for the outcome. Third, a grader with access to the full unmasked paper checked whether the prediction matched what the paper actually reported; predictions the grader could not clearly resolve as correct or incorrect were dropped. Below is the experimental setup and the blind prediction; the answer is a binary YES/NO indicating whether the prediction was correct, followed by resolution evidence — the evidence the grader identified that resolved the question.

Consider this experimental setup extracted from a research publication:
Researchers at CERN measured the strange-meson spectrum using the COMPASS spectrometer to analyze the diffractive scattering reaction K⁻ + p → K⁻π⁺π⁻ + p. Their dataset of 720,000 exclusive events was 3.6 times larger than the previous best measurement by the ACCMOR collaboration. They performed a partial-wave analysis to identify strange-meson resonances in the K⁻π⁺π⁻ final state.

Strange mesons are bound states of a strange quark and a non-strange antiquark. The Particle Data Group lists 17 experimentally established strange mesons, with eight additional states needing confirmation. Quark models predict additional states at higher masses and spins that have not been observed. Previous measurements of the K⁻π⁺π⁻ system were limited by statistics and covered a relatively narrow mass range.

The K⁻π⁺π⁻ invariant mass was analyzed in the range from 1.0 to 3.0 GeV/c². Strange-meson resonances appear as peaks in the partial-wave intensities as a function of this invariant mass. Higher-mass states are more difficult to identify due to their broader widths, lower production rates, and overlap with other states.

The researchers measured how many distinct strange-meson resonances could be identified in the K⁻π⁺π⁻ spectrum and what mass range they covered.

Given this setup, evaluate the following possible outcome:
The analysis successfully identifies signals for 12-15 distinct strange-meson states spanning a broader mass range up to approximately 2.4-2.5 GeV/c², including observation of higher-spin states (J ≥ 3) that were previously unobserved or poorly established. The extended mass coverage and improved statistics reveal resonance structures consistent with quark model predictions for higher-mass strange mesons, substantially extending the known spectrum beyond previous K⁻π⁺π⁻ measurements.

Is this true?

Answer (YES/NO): YES